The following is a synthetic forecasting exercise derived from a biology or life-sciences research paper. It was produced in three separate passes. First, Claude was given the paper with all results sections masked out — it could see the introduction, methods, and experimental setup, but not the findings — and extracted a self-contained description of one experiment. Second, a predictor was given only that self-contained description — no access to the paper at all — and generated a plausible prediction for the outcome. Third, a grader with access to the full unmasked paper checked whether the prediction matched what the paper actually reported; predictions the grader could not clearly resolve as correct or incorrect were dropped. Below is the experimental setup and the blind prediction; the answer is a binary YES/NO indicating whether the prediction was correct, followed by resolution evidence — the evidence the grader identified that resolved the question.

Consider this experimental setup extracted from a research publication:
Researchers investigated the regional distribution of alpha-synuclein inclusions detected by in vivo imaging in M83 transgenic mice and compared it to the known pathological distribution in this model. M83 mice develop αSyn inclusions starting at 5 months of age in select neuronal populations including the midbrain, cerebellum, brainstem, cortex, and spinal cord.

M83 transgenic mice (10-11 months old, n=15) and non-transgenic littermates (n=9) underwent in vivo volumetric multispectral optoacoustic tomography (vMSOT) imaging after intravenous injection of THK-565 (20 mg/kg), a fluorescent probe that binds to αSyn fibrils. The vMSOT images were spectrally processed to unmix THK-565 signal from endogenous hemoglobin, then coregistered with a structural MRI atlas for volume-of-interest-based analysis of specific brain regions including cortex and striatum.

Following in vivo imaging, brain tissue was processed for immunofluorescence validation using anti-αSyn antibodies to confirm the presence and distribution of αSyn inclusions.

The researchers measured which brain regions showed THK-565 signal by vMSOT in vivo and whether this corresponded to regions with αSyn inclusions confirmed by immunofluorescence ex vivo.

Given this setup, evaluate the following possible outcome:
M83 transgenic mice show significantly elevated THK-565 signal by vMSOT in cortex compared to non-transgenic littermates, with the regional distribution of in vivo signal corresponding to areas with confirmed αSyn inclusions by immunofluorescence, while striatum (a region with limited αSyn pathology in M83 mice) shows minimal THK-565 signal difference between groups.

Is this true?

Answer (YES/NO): NO